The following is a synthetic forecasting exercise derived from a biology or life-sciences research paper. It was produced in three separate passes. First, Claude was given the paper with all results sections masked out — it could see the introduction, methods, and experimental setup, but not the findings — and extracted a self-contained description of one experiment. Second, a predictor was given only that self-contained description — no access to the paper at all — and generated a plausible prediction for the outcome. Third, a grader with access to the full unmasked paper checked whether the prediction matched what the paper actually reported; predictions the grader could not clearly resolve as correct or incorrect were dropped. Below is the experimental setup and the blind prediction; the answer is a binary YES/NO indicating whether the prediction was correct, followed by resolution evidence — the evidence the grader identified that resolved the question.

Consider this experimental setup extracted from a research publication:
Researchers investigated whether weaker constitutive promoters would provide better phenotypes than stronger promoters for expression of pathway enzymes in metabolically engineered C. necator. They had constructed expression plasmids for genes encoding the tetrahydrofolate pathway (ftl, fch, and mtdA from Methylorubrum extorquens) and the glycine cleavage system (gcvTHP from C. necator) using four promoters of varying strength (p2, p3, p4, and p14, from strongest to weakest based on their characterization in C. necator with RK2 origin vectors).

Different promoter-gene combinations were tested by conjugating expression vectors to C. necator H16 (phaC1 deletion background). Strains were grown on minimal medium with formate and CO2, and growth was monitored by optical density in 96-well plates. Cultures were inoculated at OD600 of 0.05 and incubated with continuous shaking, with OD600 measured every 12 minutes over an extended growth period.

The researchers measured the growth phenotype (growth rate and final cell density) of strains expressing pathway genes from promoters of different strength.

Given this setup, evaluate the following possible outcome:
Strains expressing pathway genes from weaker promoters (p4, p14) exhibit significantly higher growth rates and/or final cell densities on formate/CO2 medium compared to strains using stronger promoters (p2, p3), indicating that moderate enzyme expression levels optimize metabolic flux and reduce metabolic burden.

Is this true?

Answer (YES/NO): NO